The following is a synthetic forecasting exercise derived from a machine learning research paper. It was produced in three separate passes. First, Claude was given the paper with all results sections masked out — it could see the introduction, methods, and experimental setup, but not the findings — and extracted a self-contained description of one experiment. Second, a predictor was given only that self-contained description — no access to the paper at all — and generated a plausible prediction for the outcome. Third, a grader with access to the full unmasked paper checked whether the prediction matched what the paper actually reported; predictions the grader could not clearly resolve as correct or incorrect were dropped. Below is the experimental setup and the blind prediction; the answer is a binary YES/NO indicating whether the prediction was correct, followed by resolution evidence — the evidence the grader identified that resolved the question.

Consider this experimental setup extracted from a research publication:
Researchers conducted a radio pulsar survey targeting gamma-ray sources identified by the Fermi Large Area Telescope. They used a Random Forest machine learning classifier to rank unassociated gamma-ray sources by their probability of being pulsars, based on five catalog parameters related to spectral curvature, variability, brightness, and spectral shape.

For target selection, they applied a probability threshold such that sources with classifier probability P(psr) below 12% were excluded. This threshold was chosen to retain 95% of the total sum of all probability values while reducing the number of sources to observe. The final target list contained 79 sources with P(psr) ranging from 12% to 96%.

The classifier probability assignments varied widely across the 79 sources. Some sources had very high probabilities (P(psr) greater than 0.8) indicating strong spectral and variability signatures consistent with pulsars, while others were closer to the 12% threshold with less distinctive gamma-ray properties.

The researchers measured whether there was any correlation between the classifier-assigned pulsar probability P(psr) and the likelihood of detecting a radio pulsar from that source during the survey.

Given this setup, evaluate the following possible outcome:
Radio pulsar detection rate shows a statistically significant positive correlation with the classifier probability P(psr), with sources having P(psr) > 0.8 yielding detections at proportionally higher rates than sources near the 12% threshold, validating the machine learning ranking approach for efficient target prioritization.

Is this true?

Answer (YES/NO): NO